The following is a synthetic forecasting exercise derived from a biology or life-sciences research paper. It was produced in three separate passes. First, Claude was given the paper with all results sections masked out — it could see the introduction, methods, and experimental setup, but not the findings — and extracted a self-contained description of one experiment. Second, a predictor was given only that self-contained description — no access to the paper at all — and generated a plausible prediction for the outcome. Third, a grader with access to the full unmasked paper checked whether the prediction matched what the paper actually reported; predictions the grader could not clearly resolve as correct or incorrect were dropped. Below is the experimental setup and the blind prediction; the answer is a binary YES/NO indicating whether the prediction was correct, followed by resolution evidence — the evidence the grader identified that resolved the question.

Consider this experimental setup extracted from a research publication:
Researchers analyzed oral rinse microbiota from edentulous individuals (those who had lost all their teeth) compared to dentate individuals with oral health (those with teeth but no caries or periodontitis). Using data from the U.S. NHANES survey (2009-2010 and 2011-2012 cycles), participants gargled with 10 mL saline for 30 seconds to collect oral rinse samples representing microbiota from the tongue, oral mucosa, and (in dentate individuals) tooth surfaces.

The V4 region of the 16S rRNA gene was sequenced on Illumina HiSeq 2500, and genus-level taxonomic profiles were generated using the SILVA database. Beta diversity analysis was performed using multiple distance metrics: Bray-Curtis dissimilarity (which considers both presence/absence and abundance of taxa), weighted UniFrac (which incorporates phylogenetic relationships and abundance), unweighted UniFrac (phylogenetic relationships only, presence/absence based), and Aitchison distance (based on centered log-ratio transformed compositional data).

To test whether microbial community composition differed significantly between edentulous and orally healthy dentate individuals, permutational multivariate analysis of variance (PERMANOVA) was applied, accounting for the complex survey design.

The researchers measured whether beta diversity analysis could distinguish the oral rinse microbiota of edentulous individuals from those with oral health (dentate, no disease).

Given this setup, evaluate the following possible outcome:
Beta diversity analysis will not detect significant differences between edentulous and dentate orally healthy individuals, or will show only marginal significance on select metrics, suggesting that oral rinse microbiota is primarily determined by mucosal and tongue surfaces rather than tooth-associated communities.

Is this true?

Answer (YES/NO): NO